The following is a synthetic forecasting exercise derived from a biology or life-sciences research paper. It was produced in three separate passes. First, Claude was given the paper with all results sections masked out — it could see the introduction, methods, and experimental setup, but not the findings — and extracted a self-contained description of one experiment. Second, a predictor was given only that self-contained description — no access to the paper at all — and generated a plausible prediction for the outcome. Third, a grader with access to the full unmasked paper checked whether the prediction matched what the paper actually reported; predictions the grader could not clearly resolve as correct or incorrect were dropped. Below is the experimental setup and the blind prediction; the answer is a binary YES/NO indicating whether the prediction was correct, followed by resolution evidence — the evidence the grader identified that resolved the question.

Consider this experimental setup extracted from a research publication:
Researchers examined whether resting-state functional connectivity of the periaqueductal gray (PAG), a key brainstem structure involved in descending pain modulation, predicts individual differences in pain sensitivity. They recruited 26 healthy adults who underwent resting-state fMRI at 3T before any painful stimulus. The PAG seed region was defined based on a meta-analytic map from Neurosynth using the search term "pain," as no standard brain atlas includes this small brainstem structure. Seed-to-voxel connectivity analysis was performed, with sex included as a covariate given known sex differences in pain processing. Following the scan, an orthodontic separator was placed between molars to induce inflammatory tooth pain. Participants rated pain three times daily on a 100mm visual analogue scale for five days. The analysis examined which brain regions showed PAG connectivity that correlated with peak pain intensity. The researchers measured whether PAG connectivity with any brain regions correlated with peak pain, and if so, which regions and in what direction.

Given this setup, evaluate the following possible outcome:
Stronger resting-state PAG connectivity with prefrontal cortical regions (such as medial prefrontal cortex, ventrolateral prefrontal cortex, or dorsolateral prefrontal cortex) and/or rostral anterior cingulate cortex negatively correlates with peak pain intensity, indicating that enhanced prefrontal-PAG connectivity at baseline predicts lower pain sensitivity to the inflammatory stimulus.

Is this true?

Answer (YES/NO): YES